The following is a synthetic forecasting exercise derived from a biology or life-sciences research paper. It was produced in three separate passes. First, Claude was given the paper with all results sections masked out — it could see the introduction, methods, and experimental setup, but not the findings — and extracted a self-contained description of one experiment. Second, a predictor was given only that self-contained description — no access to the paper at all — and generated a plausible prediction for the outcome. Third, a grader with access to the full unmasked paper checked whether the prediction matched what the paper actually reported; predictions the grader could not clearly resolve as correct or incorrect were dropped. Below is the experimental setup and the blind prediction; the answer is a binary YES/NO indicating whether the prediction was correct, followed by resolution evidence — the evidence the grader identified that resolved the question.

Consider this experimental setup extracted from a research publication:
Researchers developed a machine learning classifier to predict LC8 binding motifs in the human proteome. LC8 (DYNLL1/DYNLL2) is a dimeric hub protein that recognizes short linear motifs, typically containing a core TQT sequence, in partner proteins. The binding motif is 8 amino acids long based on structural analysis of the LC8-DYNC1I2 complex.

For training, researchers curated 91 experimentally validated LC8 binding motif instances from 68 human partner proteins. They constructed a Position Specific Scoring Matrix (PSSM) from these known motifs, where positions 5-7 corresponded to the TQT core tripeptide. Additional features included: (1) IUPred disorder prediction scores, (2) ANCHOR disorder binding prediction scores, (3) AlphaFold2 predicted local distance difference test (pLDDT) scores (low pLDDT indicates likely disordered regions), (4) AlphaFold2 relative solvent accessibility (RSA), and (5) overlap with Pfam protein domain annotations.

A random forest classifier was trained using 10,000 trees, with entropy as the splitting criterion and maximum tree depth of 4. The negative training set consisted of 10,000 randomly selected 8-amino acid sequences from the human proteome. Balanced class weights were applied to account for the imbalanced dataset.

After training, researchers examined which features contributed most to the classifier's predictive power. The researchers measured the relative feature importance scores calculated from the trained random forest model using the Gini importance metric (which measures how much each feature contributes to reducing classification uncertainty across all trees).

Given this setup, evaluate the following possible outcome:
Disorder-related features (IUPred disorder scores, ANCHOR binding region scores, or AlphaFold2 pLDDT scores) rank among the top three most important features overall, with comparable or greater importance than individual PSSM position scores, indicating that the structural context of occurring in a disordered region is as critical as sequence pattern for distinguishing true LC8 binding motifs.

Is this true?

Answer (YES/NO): NO